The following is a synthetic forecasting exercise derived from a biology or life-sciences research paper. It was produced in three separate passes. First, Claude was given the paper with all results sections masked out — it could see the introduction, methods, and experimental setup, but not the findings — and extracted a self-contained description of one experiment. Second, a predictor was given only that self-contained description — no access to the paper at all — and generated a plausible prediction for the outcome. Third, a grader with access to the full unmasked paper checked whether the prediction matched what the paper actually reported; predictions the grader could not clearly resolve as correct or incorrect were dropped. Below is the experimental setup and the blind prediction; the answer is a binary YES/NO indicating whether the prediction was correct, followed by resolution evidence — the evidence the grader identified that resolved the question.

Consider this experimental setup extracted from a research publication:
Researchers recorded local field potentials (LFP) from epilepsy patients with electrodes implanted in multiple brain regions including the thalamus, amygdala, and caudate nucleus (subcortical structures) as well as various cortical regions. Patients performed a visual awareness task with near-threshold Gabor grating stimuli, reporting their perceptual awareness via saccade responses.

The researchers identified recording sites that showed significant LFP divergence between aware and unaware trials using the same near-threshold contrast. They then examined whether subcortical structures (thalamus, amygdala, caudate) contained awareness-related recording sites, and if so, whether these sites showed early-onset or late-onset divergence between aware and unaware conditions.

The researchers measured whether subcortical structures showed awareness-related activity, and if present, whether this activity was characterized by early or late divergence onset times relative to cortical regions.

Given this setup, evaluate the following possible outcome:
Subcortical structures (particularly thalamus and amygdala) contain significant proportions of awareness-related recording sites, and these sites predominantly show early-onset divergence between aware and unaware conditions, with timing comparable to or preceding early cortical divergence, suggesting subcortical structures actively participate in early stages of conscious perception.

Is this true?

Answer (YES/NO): NO